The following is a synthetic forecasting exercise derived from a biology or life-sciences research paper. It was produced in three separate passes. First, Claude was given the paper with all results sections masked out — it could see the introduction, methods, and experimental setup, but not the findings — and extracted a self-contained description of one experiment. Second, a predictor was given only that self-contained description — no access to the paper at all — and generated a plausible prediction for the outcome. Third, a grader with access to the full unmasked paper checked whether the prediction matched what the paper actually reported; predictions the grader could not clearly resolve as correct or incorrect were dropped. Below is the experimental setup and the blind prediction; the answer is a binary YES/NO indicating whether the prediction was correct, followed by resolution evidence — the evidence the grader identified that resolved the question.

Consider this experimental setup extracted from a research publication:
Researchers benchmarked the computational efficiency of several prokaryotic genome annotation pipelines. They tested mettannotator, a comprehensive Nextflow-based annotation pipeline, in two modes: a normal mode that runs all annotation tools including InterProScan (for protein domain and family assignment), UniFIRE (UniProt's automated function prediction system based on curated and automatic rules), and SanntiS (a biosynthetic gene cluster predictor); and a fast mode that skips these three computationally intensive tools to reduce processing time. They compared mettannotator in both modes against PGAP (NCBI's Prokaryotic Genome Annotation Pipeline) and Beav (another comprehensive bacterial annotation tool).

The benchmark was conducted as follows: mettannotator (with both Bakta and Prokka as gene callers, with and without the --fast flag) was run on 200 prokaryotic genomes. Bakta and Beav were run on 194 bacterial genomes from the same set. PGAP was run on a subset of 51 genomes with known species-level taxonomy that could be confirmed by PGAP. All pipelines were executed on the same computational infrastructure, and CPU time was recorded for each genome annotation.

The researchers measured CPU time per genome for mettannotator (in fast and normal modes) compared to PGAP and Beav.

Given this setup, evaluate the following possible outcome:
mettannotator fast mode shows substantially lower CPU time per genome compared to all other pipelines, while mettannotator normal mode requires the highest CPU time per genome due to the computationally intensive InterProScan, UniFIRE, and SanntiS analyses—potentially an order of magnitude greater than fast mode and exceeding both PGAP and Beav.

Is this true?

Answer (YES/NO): NO